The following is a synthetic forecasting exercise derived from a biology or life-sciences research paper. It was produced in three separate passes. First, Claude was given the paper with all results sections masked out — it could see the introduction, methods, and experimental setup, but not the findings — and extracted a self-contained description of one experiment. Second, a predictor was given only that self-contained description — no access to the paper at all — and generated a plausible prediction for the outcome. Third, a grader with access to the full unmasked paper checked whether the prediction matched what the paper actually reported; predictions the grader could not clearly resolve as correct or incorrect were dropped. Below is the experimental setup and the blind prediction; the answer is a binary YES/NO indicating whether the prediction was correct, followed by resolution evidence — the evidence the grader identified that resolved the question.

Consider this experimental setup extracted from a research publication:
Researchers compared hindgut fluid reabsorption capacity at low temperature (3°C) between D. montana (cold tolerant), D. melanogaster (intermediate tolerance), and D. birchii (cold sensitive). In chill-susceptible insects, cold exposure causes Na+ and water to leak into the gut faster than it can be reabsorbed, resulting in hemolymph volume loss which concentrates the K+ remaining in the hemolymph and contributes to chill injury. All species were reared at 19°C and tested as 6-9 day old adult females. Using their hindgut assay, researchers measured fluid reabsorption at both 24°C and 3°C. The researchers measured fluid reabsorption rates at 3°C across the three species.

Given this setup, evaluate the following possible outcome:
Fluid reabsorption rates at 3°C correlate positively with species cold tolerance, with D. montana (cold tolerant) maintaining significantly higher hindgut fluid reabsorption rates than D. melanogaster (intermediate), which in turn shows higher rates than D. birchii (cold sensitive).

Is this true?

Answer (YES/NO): NO